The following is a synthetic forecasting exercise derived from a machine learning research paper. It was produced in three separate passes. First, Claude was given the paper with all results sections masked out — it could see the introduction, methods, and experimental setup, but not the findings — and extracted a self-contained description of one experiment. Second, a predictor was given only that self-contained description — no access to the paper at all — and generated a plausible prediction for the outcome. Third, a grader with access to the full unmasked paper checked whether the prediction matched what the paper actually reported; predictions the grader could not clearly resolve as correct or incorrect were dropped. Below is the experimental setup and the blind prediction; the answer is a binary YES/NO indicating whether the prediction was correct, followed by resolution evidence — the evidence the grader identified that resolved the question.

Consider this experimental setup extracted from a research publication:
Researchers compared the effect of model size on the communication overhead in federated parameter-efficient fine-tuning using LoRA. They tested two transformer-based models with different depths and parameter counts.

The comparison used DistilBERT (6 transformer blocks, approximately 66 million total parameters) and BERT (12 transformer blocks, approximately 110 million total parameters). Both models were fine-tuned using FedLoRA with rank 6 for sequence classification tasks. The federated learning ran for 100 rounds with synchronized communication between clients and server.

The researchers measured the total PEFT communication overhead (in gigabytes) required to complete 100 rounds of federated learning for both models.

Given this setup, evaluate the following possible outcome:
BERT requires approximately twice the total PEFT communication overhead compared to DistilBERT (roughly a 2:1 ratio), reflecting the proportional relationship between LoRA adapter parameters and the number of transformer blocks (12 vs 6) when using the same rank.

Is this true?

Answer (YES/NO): YES